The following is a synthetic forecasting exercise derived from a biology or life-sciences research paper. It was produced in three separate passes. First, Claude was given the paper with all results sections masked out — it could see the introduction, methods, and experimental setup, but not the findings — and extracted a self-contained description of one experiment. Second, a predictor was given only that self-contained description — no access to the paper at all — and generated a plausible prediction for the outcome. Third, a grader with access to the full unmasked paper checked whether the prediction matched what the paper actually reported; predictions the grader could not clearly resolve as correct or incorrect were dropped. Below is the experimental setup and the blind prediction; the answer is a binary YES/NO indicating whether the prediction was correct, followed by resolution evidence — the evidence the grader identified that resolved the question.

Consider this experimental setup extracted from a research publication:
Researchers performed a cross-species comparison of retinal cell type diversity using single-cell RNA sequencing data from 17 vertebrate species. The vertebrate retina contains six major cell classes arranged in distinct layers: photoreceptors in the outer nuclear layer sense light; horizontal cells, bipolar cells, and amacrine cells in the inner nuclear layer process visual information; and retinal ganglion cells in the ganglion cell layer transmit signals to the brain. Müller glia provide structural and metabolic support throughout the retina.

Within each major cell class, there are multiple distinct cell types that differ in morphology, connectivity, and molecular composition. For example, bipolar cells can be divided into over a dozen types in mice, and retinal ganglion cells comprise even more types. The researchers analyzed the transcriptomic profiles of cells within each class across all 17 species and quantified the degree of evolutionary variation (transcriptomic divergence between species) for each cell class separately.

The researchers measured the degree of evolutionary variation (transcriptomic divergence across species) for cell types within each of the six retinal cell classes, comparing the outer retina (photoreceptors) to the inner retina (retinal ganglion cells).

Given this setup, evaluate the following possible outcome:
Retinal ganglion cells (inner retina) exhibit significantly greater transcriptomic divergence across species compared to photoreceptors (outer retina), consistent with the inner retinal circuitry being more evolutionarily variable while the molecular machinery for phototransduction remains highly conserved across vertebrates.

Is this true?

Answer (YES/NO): YES